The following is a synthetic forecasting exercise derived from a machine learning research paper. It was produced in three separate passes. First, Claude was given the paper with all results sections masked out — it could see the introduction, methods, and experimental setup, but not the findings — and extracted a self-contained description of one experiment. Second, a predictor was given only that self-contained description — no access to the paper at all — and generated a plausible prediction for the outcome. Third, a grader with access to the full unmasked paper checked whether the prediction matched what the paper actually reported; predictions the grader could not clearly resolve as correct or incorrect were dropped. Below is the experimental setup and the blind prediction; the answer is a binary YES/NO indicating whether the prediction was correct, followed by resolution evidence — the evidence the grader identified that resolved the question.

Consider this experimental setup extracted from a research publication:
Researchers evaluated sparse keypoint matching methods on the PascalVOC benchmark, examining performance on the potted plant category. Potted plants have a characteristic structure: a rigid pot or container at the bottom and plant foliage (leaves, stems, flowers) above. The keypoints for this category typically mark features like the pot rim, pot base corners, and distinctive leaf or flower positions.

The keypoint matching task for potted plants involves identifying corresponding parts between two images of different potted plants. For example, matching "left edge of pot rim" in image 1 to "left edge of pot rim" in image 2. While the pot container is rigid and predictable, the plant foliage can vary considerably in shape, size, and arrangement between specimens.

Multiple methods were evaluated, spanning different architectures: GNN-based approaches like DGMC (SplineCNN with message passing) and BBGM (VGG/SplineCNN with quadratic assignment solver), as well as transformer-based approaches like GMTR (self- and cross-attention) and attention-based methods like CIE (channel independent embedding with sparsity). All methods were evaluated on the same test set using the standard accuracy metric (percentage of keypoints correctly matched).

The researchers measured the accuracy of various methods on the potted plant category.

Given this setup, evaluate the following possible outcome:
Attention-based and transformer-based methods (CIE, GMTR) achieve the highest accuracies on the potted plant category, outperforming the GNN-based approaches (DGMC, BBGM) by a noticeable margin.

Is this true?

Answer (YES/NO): NO